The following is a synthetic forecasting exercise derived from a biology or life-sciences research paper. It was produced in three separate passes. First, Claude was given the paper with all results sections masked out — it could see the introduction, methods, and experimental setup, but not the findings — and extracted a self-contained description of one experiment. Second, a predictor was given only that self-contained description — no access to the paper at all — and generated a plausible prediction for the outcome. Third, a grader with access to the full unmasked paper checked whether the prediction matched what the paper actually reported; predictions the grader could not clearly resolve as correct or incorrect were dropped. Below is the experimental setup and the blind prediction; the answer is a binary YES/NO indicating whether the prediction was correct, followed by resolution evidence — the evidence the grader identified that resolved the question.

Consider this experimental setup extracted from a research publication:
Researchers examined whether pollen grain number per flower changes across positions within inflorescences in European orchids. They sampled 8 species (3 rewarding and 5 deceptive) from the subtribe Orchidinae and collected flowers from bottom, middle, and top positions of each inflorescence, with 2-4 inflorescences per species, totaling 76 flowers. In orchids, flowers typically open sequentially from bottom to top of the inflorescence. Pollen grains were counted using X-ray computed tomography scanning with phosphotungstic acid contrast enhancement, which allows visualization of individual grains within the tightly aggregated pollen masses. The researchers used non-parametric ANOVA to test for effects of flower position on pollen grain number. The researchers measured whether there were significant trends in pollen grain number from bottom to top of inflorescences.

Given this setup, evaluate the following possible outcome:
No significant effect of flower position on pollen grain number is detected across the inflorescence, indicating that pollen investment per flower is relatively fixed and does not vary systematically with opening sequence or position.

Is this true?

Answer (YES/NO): YES